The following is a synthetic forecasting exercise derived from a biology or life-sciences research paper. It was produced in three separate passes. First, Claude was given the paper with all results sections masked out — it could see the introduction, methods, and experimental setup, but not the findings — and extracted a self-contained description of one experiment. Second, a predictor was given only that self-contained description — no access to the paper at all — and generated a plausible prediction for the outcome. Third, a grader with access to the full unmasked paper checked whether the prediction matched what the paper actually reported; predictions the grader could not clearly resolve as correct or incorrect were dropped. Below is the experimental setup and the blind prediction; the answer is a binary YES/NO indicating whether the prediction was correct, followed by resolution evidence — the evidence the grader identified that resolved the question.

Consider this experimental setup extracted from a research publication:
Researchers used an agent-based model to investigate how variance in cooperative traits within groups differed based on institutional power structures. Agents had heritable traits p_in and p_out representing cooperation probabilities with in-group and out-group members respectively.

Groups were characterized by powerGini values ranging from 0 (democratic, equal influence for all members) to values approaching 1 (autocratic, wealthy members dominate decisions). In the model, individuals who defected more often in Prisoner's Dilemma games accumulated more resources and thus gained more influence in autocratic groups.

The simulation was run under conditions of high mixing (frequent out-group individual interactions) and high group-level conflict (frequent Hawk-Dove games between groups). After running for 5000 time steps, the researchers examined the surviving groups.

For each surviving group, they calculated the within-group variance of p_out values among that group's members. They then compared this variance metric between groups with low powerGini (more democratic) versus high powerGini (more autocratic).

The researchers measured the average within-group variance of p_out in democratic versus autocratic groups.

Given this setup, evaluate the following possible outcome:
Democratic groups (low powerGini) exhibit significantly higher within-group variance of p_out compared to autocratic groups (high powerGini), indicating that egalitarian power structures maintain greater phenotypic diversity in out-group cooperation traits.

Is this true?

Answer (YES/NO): NO